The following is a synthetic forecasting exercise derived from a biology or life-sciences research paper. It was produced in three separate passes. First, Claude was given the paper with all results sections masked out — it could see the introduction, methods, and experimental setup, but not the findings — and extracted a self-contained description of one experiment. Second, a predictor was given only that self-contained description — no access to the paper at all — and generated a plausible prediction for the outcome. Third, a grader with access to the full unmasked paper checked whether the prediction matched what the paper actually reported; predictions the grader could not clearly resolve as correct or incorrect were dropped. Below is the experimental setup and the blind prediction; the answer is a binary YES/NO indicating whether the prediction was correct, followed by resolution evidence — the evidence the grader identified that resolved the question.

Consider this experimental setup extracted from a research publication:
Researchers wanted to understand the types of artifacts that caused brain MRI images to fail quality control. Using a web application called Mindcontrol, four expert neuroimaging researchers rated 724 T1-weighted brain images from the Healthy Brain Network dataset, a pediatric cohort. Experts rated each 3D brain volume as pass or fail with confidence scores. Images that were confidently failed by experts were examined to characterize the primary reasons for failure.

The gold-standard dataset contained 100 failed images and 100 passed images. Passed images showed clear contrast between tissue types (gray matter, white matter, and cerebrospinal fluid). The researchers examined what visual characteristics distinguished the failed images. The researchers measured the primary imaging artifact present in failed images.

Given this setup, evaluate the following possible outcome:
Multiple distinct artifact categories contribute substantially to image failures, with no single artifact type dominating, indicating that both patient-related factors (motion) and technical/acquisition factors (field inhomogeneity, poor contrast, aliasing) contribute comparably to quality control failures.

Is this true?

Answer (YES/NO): NO